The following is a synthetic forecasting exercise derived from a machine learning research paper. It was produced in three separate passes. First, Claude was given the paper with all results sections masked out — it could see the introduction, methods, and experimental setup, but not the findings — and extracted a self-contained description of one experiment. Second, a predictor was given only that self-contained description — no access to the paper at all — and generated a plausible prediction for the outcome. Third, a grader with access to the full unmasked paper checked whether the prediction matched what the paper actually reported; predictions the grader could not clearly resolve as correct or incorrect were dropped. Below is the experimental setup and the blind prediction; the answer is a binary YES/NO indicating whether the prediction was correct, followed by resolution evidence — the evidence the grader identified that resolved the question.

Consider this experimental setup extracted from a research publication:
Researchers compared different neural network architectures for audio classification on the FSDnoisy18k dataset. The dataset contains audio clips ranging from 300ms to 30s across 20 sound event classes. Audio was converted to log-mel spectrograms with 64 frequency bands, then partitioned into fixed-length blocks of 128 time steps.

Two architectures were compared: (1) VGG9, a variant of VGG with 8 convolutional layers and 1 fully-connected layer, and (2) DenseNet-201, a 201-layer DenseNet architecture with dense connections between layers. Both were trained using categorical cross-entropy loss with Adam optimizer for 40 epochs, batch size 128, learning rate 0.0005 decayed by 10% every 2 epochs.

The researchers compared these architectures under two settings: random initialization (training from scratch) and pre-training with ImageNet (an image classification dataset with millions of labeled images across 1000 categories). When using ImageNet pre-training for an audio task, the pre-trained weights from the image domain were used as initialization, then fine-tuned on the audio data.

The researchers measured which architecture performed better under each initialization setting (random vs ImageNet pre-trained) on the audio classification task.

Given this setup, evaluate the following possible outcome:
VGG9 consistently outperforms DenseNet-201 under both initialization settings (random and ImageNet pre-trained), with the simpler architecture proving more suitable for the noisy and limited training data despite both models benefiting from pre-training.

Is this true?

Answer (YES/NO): NO